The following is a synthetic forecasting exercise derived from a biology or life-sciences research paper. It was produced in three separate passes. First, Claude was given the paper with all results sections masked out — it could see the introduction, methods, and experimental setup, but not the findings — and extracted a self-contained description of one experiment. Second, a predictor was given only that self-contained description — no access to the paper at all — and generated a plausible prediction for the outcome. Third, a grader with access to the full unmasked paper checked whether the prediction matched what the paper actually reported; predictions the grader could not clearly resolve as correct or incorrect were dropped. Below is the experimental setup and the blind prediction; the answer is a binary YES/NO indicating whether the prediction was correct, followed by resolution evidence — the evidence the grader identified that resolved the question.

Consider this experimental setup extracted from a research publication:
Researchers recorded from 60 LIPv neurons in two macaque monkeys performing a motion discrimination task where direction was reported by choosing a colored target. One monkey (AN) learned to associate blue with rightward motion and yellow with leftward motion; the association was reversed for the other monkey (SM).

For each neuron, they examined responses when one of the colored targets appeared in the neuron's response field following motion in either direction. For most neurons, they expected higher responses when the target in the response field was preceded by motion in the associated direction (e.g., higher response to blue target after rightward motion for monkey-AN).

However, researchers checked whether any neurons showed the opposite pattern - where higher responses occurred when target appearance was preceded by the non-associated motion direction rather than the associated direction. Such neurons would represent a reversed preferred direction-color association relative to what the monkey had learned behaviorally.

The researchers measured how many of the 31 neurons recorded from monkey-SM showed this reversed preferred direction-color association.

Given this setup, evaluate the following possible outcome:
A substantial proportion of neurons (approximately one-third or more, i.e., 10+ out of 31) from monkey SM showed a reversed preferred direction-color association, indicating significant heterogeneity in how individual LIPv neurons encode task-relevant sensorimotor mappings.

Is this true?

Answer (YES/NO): NO